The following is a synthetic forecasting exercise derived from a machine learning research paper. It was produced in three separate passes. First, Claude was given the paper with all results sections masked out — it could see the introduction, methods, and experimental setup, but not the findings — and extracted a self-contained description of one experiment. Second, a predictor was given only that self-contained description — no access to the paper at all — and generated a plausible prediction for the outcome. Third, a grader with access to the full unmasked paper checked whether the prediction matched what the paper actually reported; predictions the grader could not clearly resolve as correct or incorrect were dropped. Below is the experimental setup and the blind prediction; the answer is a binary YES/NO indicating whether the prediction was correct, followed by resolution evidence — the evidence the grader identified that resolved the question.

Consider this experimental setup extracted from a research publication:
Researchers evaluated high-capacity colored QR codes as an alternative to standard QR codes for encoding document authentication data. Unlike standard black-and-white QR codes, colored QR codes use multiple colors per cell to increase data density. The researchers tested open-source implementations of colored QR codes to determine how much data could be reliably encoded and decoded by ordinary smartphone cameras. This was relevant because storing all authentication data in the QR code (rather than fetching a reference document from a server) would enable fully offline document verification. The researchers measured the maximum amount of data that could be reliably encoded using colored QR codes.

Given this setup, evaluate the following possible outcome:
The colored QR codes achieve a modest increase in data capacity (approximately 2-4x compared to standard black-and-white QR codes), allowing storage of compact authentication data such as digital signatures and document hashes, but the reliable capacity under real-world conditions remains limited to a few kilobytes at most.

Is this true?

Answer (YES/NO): NO